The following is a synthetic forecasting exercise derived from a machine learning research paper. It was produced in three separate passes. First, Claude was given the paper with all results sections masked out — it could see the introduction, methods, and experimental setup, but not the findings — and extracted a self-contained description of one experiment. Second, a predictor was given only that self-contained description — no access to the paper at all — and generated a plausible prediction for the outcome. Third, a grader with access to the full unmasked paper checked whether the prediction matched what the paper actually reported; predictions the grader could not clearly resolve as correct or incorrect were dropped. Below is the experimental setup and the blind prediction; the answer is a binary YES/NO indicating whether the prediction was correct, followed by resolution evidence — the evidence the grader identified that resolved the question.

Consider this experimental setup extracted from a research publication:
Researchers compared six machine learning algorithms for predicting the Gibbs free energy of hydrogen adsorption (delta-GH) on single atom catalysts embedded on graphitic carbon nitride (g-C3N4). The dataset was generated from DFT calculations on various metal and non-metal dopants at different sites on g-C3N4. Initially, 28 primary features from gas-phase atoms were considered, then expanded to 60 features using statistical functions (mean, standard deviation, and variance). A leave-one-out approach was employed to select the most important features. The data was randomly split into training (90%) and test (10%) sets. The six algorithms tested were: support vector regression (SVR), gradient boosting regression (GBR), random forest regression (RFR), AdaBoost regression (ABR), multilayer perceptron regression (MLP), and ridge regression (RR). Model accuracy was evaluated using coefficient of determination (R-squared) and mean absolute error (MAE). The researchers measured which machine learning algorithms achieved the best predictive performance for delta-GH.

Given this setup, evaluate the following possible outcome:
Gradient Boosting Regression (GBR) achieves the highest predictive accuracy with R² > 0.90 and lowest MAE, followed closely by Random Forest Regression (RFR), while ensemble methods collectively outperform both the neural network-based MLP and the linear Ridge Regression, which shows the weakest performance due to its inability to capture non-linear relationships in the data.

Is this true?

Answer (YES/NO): NO